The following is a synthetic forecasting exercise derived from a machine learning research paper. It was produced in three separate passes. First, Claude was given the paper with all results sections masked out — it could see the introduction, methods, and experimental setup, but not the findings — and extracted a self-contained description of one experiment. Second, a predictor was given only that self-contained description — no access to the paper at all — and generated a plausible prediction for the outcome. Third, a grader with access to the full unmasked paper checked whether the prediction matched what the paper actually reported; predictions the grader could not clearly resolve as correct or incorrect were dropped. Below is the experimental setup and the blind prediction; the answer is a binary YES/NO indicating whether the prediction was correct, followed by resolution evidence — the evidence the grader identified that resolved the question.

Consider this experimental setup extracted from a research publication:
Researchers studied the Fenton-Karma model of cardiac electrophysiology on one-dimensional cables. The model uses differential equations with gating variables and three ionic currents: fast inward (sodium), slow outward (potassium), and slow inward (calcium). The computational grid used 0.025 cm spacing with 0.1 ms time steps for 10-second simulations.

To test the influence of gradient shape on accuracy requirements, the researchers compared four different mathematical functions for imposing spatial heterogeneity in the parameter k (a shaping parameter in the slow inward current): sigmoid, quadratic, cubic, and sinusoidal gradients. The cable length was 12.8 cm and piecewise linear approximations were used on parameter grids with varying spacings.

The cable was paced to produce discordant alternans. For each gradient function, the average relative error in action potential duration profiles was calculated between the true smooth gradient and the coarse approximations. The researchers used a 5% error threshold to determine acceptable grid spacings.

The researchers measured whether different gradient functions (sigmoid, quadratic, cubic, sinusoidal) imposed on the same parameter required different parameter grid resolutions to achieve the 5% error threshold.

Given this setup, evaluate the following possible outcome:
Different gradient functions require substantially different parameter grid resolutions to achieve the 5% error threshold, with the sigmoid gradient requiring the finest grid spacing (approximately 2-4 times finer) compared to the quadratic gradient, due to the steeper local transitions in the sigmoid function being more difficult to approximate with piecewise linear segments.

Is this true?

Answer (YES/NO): NO